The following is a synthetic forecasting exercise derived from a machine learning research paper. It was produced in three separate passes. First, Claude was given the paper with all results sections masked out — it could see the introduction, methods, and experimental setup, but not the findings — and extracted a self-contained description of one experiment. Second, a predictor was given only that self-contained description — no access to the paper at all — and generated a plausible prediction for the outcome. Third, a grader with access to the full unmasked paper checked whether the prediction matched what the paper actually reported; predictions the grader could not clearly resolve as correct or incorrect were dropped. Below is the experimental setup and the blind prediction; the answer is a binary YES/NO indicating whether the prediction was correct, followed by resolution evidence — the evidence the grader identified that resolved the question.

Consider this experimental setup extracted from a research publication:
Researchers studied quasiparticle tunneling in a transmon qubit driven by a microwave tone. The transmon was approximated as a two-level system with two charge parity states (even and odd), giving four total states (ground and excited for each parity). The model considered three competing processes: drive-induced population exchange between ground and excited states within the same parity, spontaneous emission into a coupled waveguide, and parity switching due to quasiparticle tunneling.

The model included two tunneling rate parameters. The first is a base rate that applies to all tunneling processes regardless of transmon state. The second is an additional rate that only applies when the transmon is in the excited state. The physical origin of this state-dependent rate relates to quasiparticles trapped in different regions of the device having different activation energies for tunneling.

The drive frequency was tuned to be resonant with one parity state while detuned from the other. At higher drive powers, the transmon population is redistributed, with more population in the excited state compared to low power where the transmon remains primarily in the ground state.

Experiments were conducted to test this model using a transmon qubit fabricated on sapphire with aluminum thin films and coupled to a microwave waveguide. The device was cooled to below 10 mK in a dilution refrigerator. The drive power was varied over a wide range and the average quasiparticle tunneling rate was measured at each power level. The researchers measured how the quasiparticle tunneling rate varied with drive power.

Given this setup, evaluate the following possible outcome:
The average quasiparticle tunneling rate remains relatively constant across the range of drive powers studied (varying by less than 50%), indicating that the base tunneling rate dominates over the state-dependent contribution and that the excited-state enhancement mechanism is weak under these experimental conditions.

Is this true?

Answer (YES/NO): NO